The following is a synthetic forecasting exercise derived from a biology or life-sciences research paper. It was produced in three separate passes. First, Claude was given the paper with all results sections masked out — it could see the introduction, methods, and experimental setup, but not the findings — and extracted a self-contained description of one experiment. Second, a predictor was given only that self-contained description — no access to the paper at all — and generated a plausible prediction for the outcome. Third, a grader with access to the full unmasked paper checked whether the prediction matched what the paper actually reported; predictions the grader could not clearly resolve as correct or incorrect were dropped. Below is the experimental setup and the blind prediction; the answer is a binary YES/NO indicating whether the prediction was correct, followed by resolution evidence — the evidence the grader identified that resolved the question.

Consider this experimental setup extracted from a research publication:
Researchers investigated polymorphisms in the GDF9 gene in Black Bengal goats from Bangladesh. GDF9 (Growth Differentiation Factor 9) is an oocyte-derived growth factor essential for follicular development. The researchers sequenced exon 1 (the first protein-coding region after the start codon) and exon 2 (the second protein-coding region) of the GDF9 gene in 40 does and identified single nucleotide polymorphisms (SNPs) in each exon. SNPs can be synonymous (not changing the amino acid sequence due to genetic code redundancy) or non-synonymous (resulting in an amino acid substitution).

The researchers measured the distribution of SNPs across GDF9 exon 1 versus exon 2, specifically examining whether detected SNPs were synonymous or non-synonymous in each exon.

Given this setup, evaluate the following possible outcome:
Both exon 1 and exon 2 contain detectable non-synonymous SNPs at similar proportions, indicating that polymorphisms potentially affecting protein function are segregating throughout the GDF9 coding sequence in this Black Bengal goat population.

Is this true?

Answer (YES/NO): NO